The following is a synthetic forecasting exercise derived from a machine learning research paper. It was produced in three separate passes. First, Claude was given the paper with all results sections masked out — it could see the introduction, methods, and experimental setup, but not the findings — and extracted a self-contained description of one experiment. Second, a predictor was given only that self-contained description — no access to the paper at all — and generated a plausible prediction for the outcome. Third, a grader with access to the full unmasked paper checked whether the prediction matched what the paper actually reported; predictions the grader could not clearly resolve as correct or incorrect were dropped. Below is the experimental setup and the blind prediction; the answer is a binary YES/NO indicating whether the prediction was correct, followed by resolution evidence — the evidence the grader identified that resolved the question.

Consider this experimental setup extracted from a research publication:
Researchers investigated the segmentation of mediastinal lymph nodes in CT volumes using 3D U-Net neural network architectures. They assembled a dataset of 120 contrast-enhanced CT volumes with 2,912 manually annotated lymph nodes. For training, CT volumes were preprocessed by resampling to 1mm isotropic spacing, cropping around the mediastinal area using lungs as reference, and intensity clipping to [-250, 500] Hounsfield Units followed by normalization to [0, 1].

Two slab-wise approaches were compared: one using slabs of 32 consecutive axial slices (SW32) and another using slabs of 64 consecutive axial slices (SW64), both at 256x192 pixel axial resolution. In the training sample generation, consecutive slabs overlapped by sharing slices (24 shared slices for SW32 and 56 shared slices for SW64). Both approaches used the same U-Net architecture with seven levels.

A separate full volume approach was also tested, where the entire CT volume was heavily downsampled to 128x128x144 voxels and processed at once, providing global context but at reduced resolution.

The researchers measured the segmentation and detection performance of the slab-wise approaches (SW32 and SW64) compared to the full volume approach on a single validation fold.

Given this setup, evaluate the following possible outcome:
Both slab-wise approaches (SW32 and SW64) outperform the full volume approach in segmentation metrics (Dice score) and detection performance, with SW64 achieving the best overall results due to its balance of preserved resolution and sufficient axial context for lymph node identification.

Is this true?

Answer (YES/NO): NO